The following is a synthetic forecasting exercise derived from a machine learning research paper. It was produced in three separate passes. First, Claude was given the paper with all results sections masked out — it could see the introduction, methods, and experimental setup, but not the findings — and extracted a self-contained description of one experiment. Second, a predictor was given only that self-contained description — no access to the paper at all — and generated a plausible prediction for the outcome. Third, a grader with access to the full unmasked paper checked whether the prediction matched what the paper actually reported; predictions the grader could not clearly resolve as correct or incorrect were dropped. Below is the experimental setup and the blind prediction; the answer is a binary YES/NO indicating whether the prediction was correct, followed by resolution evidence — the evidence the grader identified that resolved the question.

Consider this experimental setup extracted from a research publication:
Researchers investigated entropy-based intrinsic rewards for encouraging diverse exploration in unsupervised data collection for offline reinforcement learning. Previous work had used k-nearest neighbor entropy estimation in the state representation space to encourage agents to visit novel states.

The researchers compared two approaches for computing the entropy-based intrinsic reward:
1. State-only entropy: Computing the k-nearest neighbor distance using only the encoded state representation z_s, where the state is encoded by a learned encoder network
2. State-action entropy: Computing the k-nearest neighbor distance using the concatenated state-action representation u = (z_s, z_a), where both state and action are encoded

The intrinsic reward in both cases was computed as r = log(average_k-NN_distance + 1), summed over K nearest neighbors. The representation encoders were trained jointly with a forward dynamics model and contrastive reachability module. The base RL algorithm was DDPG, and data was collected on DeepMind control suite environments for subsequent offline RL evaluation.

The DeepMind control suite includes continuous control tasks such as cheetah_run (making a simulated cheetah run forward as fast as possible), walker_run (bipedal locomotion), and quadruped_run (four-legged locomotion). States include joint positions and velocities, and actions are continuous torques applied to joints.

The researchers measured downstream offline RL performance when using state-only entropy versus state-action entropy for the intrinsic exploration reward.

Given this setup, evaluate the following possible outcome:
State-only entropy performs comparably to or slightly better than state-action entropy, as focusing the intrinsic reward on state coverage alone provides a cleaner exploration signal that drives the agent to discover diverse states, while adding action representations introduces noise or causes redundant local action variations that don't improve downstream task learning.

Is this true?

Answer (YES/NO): NO